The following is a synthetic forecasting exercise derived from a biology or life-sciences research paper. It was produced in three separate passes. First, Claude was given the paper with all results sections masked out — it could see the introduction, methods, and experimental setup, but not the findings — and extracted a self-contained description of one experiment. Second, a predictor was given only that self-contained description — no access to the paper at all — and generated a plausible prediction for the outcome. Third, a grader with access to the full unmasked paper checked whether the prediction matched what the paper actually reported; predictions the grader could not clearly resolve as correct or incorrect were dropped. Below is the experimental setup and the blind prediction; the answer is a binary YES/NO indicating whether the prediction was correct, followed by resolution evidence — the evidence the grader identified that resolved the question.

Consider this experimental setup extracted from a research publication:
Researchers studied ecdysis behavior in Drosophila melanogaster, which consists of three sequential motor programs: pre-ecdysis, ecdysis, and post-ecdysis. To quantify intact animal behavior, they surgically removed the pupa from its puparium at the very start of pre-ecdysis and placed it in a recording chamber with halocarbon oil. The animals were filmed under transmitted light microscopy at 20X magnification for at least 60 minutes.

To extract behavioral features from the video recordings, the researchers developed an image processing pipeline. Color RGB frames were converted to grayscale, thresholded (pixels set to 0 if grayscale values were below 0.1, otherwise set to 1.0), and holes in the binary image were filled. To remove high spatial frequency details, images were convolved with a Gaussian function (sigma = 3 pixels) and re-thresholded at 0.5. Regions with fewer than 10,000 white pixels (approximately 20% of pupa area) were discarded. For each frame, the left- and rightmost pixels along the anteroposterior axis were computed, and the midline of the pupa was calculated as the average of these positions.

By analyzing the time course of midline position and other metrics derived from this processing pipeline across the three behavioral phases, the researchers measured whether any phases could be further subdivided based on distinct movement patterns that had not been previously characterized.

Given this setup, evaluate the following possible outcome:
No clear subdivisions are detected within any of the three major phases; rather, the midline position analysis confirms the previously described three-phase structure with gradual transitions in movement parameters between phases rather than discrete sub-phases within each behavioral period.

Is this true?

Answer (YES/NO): NO